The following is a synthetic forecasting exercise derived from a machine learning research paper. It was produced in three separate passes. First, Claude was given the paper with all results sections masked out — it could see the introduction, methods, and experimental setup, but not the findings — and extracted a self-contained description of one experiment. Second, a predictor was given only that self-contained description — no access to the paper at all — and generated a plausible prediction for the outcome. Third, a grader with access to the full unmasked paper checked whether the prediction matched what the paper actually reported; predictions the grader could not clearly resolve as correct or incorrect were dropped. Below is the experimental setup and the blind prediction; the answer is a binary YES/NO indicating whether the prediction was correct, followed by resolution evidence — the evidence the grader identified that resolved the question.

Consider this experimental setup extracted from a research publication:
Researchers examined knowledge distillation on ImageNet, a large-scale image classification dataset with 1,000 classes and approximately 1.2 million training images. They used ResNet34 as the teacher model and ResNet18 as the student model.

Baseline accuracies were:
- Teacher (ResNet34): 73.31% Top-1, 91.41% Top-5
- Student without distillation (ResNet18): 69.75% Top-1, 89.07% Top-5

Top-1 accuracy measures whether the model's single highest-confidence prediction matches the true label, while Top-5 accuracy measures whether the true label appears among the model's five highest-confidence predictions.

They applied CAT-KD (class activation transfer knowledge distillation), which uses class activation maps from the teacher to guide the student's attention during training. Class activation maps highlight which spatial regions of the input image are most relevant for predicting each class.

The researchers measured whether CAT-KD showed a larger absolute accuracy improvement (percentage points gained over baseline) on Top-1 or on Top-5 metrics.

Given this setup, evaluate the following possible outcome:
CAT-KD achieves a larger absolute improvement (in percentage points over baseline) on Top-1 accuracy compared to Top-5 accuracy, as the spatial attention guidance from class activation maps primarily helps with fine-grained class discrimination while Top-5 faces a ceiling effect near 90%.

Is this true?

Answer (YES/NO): YES